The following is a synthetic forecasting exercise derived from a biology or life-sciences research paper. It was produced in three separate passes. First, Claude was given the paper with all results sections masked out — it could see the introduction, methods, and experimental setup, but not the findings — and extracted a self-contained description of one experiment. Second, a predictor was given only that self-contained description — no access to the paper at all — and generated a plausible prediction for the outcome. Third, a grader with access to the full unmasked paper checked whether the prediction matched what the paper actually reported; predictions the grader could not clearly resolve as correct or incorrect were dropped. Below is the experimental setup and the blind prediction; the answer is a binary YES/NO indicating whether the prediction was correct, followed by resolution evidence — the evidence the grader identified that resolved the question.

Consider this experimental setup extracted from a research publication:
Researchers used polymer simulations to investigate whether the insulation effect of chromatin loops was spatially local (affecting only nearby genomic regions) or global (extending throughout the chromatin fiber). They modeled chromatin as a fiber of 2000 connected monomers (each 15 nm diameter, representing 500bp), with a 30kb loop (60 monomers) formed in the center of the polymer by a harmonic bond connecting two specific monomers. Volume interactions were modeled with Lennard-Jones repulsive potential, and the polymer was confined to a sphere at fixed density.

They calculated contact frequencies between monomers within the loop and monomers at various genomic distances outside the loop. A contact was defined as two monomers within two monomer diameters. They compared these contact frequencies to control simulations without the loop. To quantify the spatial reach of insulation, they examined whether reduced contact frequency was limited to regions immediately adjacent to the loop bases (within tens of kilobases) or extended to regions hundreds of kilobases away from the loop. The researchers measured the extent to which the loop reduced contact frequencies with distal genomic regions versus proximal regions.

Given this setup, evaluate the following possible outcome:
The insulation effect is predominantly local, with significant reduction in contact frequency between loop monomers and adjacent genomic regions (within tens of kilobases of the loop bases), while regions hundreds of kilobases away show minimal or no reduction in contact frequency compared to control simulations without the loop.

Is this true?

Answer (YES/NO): NO